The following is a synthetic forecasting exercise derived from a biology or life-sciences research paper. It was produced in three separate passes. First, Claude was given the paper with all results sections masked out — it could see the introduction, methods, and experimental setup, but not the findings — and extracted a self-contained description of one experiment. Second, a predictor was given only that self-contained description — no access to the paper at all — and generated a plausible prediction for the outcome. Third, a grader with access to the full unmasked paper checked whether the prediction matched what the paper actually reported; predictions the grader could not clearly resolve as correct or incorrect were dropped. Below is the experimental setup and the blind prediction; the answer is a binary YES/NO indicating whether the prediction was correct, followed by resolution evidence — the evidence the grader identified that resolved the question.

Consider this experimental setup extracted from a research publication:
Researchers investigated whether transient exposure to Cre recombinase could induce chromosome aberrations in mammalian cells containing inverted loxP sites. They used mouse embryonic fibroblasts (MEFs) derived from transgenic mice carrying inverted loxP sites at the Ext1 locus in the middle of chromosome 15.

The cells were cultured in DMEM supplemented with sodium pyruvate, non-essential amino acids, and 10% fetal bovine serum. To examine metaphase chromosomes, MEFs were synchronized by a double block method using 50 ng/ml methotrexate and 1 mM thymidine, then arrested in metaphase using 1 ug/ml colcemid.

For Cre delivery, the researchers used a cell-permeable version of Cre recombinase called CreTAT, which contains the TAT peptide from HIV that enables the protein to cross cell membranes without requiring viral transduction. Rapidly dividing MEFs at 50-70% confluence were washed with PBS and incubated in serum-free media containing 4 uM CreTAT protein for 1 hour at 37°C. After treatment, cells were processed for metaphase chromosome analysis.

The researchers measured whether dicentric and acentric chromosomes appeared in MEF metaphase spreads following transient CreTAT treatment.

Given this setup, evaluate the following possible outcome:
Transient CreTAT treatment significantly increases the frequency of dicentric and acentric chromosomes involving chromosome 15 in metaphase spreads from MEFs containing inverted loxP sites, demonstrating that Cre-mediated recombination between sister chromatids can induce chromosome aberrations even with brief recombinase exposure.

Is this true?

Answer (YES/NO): YES